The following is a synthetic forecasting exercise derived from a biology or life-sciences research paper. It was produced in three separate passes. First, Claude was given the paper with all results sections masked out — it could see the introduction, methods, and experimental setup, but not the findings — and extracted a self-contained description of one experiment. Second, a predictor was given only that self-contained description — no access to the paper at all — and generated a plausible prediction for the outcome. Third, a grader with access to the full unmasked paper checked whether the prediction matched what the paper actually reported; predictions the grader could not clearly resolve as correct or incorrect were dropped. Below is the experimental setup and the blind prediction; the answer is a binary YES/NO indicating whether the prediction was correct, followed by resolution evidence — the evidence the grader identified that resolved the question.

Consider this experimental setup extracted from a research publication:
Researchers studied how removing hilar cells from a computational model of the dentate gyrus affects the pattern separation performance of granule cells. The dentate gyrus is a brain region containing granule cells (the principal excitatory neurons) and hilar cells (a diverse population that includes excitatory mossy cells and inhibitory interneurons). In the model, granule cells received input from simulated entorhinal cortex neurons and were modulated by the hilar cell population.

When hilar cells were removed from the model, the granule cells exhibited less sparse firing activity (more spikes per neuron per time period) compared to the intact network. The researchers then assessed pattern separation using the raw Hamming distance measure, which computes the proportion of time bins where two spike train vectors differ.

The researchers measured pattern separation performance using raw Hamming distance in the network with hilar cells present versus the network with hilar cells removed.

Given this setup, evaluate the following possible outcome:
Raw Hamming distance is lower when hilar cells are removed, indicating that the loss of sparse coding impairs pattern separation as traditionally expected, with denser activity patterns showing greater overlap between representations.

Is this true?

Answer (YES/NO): NO